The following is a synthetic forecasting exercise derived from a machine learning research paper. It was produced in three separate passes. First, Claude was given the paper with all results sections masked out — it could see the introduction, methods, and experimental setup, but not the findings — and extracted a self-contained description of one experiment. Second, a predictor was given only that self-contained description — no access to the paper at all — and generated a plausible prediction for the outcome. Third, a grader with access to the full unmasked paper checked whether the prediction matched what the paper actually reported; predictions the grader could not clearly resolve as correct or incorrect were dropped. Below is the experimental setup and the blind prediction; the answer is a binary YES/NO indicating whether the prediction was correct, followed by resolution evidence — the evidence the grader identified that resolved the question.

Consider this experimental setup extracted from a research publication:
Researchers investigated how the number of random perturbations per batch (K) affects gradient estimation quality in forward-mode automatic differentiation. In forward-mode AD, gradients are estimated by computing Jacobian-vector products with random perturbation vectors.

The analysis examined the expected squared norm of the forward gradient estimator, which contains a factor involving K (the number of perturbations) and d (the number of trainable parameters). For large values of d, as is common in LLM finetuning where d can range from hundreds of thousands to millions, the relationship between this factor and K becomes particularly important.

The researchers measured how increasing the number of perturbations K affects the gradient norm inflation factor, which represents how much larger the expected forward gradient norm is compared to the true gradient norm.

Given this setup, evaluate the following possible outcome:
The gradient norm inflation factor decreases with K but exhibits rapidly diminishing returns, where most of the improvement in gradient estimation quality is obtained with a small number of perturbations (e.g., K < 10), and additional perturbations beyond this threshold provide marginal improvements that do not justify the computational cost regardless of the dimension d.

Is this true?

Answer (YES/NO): YES